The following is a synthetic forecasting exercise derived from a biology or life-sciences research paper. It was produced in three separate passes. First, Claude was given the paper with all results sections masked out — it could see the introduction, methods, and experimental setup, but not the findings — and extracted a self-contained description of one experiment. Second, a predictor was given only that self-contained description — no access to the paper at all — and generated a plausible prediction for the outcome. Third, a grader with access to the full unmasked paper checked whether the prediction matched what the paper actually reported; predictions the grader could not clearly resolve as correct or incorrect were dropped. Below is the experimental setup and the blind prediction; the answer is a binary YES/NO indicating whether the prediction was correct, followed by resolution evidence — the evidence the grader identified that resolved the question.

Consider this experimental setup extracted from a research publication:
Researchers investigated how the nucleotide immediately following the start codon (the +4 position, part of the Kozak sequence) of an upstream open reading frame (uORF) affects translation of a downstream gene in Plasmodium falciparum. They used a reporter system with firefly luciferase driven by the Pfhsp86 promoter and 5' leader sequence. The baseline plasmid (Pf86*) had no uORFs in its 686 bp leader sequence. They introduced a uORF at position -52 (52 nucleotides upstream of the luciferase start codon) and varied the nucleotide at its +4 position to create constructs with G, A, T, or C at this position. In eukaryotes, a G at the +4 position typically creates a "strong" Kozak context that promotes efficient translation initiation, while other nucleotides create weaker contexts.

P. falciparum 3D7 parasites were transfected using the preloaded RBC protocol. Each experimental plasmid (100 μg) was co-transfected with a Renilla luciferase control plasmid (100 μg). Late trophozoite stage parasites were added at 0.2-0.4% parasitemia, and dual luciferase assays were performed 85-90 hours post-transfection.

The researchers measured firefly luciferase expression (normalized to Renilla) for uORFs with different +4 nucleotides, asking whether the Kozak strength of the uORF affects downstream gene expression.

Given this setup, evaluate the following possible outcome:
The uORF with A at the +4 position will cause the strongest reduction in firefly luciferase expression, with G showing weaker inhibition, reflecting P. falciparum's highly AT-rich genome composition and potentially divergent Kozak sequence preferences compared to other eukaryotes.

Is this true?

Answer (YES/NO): NO